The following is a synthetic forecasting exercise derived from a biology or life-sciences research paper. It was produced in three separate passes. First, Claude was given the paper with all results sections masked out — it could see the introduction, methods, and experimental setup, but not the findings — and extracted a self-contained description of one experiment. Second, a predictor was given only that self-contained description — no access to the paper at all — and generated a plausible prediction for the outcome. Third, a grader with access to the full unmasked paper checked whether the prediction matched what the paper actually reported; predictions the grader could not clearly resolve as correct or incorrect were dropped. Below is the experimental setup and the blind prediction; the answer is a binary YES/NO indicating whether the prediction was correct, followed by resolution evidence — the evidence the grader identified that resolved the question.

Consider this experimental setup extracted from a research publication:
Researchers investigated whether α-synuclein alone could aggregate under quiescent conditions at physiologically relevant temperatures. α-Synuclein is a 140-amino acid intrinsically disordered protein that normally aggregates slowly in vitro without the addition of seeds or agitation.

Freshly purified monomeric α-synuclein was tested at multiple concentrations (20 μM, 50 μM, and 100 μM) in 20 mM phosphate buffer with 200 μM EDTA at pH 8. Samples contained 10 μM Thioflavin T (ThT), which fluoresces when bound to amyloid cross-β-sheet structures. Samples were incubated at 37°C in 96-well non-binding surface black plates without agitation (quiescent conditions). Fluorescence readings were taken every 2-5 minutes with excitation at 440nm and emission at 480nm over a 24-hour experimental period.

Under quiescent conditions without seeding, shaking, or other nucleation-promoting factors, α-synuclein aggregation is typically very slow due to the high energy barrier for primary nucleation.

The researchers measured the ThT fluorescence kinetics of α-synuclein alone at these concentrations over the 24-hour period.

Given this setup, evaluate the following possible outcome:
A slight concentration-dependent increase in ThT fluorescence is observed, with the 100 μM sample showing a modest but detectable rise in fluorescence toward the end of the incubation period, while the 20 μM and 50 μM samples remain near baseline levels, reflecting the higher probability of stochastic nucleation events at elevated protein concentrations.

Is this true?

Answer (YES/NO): NO